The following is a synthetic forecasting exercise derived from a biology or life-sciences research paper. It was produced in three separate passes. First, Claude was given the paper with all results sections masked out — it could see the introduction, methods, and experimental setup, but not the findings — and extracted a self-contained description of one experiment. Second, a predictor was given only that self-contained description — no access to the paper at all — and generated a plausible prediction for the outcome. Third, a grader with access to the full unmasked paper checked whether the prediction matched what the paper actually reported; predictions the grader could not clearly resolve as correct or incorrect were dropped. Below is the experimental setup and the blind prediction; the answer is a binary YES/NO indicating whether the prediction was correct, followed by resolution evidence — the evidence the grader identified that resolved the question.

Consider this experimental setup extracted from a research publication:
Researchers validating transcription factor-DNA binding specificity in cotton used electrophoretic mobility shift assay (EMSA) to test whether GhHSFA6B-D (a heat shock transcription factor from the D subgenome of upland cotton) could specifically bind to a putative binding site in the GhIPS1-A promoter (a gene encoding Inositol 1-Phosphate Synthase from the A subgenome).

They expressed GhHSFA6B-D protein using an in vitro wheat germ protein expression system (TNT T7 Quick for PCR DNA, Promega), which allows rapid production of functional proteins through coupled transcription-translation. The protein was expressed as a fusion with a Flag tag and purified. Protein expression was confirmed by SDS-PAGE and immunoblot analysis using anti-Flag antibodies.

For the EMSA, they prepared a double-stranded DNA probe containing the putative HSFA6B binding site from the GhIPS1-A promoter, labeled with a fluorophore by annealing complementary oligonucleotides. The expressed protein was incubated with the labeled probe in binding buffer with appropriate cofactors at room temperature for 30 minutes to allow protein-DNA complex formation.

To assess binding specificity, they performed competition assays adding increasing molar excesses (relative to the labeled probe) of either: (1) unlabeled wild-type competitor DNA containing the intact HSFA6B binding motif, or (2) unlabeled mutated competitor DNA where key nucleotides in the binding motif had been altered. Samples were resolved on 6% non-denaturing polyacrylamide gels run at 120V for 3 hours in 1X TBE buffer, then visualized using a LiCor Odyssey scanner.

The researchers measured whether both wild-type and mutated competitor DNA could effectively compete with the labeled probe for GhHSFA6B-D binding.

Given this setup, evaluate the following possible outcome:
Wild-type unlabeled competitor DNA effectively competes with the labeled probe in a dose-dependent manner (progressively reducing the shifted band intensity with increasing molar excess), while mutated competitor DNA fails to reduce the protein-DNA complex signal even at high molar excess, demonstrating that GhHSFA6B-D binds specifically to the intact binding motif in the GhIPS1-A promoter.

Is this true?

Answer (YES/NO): YES